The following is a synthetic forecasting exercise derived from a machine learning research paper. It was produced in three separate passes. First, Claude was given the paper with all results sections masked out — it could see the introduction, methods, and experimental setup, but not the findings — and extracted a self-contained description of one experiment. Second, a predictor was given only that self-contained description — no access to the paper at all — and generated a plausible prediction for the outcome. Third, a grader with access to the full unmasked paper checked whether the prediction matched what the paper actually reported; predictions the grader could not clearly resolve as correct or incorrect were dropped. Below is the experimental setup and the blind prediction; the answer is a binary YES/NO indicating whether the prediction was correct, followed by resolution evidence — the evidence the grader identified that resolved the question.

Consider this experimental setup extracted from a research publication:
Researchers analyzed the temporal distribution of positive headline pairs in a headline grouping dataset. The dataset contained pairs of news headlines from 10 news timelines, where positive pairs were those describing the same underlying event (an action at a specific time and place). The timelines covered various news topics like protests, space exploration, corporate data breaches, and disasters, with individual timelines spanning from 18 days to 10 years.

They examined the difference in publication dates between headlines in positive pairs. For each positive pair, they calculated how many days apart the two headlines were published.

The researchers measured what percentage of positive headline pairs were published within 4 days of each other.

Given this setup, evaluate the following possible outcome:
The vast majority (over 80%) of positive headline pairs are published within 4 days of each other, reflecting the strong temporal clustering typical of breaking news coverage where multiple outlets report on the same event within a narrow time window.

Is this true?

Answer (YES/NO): YES